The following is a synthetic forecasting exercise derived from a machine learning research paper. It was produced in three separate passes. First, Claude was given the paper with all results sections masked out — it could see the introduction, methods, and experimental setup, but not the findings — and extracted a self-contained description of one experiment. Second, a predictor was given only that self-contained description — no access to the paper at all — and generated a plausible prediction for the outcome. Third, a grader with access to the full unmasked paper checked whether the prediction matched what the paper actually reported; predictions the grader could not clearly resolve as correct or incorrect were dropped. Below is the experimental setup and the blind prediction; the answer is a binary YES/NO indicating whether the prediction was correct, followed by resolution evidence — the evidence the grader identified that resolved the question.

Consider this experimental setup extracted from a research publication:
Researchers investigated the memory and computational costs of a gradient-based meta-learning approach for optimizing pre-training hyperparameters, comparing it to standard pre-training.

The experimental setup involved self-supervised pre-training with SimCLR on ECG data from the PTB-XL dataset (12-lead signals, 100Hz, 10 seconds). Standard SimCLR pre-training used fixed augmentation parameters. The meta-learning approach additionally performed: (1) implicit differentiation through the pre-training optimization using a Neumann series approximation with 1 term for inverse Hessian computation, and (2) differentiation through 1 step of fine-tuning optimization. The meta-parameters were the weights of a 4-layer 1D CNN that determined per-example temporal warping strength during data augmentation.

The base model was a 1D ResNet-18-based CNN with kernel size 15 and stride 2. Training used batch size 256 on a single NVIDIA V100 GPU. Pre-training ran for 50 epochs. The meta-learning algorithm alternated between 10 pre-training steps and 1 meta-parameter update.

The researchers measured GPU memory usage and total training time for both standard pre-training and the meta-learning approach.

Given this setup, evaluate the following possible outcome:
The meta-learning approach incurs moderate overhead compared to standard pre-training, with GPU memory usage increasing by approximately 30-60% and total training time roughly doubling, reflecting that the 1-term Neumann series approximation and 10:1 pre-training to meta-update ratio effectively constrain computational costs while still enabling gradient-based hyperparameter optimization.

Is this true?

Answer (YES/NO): NO